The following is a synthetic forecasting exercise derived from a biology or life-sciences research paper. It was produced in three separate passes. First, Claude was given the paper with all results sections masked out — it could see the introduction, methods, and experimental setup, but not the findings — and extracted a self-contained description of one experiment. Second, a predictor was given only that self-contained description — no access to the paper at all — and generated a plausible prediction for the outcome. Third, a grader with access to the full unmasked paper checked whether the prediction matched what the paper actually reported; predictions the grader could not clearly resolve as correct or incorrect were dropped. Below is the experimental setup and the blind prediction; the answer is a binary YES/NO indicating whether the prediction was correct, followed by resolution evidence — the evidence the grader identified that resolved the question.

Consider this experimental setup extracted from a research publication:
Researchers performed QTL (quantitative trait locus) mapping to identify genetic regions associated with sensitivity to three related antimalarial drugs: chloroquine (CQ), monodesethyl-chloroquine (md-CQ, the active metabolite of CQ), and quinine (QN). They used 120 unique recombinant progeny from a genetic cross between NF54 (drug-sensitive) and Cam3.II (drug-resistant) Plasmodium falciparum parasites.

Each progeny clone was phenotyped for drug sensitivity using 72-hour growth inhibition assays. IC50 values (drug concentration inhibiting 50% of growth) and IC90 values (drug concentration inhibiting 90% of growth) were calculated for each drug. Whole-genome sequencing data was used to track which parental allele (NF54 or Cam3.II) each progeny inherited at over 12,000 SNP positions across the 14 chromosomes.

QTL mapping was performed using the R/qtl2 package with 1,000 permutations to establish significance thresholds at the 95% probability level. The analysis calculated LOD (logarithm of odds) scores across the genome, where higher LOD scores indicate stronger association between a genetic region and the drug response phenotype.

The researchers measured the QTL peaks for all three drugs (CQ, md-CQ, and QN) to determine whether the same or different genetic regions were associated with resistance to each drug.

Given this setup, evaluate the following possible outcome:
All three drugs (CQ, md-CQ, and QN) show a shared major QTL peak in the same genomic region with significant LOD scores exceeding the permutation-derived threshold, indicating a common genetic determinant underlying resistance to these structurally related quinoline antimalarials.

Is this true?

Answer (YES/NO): NO